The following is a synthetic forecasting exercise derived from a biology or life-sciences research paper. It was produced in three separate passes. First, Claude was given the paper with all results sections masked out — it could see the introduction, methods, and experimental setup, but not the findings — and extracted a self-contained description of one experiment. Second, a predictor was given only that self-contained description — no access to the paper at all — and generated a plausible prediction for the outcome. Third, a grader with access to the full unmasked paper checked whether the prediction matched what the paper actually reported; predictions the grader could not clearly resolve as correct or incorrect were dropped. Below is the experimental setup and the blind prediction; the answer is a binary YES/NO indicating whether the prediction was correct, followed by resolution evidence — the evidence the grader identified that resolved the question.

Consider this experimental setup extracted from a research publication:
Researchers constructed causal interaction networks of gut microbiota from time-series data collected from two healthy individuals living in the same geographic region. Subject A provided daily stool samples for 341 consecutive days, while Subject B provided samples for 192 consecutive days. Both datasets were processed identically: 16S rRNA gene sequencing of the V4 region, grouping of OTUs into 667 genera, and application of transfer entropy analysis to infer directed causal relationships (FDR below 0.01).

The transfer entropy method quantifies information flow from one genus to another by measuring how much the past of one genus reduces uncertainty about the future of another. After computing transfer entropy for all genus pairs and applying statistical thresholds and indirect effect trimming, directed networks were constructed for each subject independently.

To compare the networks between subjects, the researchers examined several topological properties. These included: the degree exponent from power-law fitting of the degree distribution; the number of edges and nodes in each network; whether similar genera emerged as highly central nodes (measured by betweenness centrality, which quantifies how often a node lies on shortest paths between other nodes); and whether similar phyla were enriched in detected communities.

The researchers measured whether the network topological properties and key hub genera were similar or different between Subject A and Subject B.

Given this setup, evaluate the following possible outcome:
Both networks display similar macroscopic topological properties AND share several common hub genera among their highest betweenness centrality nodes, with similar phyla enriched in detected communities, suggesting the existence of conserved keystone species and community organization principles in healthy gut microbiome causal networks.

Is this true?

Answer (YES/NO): NO